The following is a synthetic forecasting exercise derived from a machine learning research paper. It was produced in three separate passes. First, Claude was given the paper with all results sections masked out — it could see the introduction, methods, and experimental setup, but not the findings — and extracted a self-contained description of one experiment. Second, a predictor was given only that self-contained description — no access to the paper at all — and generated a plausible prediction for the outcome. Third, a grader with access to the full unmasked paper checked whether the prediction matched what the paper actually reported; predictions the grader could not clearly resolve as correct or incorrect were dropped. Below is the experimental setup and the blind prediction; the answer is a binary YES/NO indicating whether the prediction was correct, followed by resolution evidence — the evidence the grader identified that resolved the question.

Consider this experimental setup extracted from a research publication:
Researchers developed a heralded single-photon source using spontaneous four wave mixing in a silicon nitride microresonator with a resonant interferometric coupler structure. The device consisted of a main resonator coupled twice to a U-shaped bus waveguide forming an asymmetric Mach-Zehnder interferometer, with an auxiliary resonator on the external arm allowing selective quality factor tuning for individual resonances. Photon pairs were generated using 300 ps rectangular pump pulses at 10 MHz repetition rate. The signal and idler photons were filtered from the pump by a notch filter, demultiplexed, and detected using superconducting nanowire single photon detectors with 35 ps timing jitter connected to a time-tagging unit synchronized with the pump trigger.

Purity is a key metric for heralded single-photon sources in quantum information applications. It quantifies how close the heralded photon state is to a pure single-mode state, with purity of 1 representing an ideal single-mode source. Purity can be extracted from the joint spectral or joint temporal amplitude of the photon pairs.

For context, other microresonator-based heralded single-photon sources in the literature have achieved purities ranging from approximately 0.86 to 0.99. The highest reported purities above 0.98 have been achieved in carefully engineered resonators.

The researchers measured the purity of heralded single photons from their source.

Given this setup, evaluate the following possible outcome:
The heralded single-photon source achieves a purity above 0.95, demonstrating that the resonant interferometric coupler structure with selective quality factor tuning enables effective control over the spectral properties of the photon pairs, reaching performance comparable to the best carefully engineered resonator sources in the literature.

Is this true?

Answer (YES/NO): YES